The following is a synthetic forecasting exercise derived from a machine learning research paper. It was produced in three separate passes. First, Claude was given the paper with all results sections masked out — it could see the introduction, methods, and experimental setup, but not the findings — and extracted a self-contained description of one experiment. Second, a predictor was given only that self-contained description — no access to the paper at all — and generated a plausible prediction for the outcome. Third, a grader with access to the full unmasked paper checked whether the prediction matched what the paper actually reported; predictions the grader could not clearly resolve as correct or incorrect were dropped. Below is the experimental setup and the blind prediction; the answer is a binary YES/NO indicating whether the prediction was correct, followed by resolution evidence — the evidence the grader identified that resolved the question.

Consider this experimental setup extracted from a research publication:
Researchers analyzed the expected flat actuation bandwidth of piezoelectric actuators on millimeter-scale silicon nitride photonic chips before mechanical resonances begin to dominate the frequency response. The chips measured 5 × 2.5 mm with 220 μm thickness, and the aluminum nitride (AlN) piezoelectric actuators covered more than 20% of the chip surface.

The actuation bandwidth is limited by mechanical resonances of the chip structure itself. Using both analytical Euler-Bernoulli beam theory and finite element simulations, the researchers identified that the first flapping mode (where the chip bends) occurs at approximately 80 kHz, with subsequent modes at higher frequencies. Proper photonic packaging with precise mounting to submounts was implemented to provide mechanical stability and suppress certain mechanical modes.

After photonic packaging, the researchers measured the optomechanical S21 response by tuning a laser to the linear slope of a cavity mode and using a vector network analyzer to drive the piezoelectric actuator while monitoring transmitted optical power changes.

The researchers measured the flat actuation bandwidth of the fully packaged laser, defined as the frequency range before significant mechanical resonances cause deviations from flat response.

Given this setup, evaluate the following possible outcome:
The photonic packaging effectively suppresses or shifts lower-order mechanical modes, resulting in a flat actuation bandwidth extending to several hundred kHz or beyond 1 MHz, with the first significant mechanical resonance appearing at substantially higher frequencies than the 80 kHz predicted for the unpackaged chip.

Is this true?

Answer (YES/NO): YES